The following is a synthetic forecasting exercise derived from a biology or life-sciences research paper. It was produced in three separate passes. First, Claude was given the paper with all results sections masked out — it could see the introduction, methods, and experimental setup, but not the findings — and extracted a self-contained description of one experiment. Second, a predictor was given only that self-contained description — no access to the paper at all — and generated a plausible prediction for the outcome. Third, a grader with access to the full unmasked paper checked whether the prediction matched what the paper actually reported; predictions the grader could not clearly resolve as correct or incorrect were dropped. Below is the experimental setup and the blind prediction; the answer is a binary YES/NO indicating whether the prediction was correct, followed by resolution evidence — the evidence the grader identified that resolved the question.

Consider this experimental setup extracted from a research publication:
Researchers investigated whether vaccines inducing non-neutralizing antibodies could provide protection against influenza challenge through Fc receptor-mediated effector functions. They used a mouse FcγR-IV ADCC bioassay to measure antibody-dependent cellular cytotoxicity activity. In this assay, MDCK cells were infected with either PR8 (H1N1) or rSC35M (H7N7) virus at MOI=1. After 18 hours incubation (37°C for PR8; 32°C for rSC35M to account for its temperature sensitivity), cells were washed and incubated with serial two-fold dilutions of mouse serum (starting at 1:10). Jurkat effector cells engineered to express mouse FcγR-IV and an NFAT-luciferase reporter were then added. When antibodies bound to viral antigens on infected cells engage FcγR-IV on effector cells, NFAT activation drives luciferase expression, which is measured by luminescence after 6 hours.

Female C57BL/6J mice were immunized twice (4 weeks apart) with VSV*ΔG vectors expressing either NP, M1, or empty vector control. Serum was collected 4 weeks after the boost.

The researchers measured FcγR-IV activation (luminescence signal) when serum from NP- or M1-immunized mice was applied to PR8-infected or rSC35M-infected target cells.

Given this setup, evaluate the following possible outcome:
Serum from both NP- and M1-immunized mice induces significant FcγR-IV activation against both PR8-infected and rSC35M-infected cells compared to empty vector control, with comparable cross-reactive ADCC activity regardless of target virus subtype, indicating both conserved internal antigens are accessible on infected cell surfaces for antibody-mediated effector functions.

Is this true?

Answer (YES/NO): NO